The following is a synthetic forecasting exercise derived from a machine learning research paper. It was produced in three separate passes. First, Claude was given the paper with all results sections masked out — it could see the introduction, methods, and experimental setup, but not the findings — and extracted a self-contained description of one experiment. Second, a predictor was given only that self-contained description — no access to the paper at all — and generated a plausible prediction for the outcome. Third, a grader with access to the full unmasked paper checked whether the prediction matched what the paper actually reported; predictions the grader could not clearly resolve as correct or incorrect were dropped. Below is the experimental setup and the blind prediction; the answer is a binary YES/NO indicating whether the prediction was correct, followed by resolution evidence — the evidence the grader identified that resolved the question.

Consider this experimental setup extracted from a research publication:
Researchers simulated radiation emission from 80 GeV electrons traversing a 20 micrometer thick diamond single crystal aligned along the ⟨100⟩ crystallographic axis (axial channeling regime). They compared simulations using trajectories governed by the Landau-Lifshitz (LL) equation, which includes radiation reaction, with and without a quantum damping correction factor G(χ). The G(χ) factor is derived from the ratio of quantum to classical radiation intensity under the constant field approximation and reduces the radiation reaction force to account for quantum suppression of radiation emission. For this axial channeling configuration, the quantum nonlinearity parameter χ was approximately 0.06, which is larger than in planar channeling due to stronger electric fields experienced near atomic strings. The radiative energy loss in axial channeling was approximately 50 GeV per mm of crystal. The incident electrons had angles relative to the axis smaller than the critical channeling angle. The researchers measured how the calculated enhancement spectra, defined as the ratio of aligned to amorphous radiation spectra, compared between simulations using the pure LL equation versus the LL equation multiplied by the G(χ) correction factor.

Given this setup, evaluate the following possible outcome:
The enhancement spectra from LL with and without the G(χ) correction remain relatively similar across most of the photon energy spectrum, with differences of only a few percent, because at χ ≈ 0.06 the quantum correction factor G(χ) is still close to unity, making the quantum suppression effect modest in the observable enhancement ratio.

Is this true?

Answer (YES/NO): NO